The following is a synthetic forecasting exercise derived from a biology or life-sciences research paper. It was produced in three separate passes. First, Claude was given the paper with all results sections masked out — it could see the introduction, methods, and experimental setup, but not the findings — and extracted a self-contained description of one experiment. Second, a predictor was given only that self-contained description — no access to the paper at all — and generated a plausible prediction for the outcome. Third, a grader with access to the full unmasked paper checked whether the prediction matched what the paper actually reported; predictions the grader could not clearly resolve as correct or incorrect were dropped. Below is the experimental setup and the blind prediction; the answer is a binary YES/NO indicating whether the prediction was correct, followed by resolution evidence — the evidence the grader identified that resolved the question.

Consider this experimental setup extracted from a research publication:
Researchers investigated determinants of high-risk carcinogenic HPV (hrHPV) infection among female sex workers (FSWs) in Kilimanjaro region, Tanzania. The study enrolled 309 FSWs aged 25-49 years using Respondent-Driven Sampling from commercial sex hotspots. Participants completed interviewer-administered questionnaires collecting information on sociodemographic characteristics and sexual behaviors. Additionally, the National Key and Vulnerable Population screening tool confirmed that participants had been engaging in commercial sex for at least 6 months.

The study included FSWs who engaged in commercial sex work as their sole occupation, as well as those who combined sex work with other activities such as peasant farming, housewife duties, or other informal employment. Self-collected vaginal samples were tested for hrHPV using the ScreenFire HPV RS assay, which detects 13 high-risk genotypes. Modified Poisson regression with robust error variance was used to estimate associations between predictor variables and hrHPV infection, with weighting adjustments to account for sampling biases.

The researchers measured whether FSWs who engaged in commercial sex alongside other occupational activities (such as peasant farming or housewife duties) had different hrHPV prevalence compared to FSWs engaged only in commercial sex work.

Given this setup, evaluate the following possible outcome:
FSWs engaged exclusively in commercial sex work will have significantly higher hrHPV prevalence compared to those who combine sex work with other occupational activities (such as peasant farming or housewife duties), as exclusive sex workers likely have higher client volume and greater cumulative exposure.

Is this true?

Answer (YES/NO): NO